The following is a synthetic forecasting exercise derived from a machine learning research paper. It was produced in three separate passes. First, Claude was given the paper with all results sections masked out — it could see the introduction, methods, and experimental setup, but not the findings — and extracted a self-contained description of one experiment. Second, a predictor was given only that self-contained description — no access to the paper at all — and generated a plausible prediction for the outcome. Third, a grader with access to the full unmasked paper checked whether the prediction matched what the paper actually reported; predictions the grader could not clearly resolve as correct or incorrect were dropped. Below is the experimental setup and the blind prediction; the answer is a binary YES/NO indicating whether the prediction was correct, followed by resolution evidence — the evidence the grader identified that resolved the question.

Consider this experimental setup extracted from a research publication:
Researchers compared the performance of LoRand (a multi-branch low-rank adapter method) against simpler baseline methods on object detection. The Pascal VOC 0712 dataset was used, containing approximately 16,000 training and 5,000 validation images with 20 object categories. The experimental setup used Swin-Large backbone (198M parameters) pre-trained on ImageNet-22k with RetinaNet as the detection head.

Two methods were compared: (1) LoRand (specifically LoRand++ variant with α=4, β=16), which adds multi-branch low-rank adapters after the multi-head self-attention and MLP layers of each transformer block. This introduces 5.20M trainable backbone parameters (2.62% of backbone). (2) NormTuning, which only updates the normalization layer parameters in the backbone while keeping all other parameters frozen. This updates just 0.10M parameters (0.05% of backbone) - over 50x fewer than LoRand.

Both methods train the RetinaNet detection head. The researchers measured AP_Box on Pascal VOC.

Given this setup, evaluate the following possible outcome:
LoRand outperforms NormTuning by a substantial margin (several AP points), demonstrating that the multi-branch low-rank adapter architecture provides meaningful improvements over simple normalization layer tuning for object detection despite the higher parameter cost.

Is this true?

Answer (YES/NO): NO